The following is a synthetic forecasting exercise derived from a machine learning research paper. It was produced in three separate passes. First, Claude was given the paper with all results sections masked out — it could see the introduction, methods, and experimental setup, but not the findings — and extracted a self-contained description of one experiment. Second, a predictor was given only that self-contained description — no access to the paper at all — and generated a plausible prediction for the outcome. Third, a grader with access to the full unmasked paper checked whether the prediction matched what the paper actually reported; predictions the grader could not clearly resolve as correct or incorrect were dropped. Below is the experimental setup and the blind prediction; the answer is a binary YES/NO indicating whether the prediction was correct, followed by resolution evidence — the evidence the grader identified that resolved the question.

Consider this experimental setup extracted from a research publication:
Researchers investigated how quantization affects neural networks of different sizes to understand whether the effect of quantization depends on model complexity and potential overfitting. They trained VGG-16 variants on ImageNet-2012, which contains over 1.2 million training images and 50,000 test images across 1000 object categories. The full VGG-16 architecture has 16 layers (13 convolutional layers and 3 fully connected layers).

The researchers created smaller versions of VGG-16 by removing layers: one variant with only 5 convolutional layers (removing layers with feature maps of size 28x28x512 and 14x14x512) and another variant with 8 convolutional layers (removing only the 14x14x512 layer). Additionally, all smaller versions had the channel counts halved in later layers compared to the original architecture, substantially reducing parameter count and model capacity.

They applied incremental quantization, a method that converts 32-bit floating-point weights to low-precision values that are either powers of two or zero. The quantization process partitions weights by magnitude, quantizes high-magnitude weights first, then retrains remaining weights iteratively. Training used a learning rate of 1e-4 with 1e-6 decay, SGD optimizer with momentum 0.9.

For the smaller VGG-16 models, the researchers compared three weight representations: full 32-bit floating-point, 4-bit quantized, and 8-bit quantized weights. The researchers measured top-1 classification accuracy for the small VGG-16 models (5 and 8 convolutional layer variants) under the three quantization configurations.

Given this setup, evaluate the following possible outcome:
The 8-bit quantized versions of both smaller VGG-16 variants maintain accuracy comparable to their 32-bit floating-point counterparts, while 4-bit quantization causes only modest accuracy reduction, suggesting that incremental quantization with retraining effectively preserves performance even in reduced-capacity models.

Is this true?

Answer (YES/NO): YES